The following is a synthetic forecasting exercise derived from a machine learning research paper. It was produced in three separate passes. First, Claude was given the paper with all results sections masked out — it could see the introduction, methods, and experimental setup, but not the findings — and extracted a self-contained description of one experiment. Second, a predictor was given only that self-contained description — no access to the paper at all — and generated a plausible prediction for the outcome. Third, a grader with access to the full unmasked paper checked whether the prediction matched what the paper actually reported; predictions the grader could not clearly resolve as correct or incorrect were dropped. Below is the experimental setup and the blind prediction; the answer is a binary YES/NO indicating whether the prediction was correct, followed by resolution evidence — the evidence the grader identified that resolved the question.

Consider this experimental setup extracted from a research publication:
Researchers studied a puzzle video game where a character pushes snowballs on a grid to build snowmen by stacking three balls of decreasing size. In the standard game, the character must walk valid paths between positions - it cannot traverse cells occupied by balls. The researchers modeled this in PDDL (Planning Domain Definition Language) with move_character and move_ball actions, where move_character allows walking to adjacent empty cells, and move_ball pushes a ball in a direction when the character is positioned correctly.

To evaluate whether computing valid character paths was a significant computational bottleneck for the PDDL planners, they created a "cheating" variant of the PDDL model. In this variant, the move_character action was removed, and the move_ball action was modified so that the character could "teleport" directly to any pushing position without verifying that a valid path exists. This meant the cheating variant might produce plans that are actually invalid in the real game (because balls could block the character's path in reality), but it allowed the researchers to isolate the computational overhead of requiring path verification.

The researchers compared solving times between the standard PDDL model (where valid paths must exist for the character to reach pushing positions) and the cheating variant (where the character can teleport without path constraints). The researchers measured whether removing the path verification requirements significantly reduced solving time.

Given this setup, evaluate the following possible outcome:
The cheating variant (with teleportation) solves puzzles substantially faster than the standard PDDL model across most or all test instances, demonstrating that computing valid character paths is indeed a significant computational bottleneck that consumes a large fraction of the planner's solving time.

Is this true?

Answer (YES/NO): NO